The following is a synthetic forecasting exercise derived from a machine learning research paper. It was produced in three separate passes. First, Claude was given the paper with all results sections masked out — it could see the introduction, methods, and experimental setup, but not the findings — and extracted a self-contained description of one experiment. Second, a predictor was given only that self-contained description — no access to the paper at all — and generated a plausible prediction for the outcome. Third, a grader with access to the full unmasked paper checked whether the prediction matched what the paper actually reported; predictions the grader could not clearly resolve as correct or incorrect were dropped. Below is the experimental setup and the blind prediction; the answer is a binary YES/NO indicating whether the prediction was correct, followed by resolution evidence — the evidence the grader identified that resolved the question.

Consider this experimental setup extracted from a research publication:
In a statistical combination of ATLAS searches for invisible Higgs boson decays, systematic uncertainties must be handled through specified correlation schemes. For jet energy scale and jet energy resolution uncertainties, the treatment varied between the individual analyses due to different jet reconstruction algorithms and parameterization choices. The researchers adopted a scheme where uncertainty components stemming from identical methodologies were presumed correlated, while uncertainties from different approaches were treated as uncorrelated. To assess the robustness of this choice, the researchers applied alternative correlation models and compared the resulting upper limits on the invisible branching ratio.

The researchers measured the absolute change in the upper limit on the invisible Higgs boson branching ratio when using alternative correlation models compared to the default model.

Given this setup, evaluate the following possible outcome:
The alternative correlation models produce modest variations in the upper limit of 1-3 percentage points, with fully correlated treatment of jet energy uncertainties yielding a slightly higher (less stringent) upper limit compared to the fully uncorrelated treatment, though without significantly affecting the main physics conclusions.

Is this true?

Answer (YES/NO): NO